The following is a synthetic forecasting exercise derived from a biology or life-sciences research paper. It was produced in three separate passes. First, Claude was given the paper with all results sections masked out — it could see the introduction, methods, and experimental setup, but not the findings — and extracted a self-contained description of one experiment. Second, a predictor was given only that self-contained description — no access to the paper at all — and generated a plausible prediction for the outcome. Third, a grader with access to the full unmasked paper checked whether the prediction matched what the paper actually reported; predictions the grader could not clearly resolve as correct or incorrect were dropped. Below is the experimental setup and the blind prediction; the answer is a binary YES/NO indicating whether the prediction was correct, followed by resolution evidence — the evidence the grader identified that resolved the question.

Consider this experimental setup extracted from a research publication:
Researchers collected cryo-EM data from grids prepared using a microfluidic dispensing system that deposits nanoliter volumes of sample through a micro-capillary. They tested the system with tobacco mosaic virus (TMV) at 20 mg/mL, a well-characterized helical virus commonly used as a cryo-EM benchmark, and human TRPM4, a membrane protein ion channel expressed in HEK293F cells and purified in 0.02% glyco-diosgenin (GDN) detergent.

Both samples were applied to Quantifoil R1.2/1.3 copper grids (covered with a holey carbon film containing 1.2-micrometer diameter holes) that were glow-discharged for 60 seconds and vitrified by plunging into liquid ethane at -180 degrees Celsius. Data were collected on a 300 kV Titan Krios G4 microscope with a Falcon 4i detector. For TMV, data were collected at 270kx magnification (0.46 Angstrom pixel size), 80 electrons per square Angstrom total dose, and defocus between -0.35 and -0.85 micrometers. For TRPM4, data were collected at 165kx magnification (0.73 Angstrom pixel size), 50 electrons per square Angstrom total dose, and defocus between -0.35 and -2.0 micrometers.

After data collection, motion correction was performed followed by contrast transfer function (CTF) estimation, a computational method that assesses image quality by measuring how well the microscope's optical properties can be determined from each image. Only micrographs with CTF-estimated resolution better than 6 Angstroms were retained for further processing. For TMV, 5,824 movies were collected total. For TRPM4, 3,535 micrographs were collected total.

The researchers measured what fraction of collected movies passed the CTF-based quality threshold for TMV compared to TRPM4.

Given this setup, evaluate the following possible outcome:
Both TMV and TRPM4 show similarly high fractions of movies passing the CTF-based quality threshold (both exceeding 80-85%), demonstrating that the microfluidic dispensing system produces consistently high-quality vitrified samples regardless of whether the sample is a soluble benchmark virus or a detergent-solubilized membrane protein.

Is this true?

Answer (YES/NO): NO